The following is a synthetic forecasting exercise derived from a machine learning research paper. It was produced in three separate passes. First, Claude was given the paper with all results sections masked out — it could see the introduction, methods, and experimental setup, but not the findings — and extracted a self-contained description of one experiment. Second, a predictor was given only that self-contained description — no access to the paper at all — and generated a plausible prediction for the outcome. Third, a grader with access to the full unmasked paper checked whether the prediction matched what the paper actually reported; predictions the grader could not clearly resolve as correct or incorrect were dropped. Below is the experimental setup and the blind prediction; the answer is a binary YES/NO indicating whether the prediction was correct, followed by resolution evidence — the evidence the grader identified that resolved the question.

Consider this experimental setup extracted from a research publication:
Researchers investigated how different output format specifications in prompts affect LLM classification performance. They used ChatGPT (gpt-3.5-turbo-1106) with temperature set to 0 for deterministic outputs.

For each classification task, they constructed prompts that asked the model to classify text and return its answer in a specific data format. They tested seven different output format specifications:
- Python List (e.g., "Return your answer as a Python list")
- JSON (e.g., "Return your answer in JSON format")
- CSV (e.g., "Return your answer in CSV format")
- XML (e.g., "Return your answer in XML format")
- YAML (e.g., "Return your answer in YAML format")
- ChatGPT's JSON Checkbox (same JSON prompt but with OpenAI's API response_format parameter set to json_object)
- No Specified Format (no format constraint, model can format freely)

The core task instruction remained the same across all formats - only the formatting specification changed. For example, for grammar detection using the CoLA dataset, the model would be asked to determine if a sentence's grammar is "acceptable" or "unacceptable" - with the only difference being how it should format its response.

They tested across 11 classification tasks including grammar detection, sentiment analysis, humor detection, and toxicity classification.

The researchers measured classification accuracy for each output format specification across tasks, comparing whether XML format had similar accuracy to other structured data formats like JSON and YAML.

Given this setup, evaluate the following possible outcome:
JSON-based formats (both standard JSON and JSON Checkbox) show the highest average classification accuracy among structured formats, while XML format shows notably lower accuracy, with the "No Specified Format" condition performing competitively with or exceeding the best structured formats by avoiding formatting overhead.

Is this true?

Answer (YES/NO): NO